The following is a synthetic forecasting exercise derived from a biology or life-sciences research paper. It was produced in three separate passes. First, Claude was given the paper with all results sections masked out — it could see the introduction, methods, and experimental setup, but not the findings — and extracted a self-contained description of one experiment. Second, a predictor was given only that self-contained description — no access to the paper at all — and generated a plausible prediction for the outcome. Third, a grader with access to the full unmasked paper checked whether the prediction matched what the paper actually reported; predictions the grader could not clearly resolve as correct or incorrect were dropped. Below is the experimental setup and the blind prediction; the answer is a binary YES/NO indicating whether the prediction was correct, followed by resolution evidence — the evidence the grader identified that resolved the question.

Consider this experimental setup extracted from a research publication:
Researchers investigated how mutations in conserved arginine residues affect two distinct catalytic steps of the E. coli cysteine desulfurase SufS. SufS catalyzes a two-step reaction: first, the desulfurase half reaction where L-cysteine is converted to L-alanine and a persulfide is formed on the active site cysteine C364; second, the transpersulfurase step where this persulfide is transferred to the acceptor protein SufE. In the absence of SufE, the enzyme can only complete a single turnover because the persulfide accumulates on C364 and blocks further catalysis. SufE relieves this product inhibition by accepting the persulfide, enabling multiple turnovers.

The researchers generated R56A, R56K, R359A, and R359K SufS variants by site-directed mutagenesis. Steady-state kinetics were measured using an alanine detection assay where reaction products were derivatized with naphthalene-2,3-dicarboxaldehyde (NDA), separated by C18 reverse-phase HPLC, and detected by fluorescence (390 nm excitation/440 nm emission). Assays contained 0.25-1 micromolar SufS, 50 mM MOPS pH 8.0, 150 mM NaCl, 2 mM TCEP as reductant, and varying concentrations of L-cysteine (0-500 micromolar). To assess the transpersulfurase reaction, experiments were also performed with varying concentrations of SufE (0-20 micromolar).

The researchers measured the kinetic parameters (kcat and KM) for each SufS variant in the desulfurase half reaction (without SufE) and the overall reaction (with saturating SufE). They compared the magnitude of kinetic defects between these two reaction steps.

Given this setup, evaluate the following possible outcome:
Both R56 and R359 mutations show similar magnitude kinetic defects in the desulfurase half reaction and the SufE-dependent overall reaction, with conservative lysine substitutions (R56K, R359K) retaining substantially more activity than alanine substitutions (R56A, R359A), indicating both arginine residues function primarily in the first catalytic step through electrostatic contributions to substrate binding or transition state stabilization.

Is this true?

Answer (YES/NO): NO